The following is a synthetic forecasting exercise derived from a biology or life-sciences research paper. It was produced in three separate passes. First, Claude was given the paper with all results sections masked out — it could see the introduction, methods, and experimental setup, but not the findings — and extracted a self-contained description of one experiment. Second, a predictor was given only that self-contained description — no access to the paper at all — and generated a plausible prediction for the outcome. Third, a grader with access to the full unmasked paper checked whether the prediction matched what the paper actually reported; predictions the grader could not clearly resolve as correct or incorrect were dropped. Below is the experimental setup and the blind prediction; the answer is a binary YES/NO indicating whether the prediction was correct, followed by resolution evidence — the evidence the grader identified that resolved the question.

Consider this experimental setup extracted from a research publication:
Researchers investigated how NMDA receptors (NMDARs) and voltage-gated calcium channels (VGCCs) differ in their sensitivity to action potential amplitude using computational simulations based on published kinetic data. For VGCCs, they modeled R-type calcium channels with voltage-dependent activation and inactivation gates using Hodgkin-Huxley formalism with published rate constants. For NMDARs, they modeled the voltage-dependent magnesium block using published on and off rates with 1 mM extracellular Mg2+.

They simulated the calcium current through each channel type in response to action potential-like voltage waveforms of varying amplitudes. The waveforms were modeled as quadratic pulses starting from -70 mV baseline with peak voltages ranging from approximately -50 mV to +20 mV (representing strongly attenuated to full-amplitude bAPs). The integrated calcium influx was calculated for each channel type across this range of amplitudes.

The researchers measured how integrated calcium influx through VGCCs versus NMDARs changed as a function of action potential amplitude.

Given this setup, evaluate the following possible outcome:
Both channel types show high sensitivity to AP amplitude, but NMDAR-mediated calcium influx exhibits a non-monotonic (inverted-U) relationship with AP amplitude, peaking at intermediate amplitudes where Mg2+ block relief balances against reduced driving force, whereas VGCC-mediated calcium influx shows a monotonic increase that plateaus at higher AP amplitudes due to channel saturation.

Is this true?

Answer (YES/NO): NO